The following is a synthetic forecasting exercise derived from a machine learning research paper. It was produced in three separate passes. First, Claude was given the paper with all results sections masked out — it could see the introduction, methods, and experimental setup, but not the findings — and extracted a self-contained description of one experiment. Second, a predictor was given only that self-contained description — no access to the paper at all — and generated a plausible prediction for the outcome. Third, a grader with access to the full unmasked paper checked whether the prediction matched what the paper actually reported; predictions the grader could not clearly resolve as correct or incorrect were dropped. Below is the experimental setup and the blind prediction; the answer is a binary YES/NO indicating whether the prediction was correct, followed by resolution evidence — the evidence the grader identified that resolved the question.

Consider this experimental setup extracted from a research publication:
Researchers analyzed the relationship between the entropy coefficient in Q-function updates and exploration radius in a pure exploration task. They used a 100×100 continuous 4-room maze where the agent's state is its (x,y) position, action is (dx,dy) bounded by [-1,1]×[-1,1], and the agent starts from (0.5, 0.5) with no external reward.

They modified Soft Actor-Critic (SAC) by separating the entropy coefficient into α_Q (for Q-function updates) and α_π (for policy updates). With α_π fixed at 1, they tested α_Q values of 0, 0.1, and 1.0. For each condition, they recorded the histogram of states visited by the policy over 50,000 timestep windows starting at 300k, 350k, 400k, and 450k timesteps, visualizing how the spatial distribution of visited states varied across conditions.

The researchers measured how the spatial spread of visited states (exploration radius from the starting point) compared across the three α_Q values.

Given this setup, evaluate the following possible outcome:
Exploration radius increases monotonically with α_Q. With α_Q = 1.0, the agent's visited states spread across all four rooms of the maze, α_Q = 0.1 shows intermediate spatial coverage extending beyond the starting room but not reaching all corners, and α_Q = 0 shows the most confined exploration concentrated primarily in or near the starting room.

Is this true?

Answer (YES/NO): NO